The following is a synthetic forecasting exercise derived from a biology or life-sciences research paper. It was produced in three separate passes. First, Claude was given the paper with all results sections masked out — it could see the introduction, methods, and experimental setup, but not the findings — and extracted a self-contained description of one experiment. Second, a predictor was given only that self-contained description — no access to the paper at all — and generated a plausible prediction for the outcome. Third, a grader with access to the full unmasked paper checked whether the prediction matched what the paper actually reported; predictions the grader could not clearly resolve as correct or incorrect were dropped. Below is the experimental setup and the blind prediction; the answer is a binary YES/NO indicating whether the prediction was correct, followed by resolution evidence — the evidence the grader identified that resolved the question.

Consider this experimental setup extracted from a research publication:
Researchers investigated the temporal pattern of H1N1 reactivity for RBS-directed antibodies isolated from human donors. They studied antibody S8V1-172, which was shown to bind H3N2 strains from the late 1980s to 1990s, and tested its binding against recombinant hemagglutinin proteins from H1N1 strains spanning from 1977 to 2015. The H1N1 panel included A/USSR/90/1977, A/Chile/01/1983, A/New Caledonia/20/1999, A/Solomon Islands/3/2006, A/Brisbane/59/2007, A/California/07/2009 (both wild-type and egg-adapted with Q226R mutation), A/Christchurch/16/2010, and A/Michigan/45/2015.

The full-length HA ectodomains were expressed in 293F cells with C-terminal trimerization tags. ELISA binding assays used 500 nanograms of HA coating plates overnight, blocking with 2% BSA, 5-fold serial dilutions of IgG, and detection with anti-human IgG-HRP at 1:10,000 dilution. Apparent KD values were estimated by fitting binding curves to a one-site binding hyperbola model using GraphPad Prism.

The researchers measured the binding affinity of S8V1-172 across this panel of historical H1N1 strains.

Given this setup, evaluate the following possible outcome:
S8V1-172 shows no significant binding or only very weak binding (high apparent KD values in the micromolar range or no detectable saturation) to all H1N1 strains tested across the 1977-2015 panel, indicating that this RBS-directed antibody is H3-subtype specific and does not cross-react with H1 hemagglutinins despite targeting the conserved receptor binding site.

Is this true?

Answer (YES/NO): NO